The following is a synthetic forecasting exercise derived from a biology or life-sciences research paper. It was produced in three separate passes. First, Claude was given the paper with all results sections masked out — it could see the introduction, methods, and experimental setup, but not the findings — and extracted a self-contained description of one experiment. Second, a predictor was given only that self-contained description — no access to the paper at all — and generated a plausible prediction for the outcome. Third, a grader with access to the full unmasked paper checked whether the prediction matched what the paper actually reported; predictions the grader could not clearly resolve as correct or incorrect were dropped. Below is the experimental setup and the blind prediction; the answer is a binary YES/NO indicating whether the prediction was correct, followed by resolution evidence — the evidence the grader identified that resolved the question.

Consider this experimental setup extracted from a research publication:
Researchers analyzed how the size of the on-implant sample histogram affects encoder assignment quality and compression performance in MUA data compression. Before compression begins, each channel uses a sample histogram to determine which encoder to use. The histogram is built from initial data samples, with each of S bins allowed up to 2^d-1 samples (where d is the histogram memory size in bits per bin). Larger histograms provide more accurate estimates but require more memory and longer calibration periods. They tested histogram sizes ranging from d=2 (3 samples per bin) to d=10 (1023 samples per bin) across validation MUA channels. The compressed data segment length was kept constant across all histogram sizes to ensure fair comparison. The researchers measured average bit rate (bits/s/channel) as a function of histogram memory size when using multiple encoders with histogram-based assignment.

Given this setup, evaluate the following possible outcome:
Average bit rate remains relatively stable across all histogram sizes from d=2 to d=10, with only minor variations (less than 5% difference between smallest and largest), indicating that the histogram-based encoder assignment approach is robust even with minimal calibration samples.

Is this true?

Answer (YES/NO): NO